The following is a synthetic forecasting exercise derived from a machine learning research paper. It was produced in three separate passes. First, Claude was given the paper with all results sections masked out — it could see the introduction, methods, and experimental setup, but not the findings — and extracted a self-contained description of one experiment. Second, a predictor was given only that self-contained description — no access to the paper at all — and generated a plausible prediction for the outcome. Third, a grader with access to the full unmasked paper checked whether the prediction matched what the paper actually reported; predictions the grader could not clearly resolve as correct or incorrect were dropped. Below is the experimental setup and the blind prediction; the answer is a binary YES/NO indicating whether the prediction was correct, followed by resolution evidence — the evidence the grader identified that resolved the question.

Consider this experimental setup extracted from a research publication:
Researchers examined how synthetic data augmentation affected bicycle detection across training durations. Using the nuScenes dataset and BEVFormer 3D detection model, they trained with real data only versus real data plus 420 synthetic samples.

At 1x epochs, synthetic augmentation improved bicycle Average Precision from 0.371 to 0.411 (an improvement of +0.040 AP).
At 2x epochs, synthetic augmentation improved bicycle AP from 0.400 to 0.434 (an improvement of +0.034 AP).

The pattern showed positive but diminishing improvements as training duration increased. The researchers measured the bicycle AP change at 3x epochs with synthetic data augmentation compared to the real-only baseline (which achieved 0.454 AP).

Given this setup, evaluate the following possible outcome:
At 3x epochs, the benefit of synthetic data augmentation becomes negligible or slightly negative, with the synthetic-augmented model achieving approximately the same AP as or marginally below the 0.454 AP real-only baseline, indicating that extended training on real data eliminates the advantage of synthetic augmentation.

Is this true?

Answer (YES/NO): YES